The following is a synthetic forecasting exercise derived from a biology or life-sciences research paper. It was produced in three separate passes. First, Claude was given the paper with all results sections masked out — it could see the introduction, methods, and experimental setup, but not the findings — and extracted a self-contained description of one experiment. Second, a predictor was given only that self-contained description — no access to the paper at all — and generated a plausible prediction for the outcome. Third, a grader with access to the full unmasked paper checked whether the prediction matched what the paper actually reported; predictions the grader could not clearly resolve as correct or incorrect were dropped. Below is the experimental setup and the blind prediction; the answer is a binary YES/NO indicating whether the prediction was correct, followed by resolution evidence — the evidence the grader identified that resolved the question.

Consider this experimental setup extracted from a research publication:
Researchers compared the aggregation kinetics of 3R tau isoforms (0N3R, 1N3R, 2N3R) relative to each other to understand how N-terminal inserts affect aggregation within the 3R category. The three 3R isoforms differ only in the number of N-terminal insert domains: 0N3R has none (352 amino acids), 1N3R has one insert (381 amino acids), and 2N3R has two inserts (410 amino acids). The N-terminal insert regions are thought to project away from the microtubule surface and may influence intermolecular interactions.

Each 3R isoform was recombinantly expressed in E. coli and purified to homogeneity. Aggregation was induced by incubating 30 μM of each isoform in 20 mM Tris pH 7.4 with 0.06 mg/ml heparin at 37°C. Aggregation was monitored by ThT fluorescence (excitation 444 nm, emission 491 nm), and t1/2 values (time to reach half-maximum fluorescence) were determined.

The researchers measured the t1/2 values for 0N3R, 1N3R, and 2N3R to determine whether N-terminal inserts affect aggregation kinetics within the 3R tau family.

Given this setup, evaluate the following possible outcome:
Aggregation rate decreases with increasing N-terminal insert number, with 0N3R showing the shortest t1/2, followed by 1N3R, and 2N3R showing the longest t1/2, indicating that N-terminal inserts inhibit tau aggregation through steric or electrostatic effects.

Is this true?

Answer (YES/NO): NO